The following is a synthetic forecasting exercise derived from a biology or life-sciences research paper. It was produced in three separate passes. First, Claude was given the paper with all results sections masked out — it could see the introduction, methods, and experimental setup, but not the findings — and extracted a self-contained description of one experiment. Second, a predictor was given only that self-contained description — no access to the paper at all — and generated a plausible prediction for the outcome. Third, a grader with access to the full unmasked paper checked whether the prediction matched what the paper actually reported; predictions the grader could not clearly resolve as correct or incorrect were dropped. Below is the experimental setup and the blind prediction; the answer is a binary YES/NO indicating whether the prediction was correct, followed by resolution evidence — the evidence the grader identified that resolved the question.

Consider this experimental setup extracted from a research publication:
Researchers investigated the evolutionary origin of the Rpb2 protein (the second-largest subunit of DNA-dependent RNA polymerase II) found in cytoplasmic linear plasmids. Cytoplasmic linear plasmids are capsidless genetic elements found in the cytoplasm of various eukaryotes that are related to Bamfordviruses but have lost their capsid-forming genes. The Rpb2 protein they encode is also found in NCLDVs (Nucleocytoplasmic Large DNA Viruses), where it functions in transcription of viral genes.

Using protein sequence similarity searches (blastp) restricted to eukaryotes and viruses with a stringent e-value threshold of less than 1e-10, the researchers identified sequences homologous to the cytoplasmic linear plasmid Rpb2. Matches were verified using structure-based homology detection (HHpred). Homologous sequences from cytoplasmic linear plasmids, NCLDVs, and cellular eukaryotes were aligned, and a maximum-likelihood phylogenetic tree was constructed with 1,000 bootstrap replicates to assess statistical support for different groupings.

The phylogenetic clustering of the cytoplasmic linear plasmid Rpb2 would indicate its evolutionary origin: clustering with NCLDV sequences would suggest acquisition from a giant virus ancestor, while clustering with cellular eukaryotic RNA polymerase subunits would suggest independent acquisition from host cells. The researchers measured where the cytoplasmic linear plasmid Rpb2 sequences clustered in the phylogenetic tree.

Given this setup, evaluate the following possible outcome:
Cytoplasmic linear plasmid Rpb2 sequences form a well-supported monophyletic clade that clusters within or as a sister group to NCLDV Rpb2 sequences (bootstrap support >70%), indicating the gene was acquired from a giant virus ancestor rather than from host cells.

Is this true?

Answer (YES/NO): NO